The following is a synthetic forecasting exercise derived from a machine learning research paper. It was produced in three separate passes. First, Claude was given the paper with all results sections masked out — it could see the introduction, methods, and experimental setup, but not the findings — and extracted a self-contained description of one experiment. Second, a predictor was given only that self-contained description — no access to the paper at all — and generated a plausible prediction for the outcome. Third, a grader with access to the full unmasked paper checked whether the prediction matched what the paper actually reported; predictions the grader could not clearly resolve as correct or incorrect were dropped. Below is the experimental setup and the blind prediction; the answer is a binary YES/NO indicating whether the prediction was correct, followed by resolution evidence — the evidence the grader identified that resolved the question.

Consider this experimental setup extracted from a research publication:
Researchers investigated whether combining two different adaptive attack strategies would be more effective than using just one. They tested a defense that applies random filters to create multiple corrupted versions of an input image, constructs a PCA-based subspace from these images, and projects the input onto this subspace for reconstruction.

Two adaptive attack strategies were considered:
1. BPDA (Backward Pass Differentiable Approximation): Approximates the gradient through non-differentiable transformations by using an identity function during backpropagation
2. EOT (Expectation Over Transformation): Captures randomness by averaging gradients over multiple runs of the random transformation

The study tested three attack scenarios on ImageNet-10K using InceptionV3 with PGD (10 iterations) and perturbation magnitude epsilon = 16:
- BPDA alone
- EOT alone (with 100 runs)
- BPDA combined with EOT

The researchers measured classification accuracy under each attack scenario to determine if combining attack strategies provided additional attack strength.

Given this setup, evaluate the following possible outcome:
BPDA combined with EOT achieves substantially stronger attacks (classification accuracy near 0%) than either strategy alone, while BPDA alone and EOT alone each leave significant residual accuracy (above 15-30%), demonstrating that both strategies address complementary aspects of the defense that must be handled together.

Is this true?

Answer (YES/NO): NO